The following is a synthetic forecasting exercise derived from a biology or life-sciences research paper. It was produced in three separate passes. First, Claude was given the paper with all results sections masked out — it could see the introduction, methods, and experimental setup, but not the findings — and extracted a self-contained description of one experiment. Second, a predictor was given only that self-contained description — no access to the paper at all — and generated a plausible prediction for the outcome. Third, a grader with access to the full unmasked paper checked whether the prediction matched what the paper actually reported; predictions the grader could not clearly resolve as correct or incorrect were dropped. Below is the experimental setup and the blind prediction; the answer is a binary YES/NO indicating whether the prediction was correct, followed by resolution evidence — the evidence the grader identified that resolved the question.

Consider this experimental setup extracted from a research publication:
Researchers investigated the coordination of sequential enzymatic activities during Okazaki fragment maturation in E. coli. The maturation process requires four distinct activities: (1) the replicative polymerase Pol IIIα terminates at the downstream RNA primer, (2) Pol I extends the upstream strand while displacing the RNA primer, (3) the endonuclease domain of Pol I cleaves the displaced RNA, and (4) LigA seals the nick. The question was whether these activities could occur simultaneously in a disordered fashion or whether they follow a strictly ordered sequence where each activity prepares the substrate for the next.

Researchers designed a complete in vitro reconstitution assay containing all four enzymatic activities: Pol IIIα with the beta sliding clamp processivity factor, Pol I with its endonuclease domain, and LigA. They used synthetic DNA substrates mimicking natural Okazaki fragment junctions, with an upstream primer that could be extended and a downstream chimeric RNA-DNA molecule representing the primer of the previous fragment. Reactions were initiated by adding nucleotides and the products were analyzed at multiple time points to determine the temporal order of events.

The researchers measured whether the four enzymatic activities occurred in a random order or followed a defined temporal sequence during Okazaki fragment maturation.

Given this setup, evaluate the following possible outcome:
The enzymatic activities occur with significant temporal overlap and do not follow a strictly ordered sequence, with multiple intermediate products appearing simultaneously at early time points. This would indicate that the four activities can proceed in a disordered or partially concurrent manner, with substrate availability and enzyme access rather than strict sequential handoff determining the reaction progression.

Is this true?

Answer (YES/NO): NO